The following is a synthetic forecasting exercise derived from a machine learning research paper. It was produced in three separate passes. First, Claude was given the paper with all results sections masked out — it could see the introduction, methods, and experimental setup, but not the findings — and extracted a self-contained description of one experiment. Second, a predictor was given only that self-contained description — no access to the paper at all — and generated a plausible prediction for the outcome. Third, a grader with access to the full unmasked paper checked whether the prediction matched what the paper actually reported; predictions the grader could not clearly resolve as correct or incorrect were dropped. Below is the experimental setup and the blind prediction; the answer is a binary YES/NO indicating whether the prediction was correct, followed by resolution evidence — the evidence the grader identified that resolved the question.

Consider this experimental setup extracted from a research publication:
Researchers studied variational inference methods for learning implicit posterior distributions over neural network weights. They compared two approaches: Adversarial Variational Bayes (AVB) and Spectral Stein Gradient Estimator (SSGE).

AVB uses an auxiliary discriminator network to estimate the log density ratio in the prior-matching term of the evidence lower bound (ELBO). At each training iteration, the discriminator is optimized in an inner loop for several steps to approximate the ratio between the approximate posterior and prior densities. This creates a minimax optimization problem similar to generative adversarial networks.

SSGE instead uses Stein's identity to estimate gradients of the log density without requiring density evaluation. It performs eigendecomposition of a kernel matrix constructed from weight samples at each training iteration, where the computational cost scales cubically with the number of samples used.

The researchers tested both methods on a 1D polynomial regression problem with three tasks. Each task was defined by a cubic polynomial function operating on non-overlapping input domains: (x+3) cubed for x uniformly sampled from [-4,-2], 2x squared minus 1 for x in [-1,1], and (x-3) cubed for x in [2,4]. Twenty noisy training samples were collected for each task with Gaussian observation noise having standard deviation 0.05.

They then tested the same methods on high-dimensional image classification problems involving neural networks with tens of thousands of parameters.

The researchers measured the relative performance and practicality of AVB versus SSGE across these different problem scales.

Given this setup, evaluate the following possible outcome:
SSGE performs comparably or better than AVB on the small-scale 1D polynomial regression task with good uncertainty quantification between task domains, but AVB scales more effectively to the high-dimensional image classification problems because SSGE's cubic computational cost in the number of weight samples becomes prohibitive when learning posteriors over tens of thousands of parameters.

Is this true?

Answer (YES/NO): NO